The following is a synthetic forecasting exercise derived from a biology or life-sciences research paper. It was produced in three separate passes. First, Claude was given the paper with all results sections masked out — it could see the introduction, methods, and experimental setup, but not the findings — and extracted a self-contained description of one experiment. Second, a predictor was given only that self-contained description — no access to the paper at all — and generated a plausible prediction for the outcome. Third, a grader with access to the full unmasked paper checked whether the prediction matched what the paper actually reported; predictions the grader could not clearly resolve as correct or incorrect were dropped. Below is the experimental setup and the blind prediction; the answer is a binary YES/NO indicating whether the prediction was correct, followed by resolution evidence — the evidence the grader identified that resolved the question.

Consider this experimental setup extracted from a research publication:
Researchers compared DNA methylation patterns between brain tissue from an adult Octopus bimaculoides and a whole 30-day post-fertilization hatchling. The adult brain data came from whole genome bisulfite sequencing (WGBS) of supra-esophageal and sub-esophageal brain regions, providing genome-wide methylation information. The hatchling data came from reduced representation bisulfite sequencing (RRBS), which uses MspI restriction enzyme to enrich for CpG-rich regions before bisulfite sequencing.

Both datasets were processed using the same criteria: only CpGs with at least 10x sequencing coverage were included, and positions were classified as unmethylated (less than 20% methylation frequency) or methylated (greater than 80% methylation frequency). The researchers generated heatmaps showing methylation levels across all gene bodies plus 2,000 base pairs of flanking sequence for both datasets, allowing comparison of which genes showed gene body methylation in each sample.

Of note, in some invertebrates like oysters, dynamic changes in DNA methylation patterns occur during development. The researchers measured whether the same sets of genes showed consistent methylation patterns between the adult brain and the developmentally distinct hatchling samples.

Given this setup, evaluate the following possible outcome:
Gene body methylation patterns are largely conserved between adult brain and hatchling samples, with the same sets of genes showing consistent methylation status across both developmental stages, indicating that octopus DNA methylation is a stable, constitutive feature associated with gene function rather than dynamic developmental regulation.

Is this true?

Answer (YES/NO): YES